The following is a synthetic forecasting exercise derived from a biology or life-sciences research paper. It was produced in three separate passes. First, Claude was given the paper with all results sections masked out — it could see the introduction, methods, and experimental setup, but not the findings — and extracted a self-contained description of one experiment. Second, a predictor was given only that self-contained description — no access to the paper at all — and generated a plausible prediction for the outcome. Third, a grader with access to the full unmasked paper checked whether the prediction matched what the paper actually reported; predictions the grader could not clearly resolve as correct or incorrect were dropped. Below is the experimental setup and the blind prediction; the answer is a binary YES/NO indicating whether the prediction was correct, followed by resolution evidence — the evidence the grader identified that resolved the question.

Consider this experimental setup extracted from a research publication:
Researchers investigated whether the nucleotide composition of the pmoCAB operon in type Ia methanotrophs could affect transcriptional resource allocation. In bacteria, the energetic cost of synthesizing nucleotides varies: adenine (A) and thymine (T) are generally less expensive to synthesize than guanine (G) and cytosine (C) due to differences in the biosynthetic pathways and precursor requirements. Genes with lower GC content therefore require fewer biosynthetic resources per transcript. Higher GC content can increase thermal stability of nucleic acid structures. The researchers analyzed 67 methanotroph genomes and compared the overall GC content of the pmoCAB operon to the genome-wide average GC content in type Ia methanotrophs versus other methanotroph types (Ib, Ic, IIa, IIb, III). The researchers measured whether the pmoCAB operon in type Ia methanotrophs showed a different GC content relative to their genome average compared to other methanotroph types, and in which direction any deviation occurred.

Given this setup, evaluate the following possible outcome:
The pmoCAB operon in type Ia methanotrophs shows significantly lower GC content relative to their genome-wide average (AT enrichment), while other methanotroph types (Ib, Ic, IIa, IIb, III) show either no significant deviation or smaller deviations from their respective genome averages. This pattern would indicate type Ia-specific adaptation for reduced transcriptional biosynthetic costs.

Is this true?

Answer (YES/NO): NO